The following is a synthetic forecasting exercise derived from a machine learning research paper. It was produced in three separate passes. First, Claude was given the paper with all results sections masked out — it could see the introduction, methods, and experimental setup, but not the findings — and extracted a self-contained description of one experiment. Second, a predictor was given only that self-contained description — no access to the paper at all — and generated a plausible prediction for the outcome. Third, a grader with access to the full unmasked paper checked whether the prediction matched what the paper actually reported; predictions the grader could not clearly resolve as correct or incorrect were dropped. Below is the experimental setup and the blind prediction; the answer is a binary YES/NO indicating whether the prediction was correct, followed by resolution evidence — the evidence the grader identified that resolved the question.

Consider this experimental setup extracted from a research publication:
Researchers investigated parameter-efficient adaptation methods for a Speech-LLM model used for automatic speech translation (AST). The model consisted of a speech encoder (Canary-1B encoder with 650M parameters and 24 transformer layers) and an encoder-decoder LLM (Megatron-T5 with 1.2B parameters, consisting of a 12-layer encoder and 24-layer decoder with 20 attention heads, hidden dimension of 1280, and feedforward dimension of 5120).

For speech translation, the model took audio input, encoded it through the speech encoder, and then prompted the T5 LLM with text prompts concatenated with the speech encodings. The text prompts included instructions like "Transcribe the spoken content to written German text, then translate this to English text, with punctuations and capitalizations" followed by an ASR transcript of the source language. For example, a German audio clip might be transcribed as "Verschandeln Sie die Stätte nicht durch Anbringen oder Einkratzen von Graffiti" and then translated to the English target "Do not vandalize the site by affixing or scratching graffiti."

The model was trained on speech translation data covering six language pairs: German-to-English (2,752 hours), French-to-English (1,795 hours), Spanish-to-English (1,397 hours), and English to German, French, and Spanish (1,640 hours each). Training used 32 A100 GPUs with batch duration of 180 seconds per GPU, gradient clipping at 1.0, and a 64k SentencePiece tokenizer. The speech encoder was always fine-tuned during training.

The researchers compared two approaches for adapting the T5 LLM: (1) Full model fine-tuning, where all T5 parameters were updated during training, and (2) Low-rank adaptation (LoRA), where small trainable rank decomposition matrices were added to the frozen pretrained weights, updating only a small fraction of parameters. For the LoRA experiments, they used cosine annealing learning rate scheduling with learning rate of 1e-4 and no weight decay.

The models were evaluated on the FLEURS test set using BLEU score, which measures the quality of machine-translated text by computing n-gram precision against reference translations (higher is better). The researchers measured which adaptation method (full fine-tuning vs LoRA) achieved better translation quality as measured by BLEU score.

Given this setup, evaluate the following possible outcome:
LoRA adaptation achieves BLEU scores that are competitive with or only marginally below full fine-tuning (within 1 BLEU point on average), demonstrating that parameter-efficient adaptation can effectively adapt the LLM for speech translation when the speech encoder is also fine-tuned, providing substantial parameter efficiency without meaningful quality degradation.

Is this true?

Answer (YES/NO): NO